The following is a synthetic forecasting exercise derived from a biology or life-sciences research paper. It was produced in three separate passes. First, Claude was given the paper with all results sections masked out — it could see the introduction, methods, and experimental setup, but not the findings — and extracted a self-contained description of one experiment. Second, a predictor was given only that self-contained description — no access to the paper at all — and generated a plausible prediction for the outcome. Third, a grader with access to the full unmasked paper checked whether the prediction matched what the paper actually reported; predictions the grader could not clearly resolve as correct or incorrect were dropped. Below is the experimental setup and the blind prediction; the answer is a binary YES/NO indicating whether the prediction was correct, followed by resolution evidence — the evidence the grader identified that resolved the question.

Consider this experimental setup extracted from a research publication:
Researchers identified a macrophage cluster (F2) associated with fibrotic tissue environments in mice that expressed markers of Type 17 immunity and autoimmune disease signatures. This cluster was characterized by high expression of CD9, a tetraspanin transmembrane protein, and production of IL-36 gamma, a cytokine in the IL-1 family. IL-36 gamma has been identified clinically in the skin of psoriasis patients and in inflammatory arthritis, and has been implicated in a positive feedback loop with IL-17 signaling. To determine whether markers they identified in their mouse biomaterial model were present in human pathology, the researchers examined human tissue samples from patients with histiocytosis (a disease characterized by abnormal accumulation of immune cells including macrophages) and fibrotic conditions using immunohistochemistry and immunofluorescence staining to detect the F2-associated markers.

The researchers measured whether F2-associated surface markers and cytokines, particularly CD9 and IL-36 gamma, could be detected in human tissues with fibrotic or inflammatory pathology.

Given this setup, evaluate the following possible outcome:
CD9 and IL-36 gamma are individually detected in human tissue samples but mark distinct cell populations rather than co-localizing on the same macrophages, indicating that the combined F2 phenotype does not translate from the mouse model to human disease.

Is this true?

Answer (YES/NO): NO